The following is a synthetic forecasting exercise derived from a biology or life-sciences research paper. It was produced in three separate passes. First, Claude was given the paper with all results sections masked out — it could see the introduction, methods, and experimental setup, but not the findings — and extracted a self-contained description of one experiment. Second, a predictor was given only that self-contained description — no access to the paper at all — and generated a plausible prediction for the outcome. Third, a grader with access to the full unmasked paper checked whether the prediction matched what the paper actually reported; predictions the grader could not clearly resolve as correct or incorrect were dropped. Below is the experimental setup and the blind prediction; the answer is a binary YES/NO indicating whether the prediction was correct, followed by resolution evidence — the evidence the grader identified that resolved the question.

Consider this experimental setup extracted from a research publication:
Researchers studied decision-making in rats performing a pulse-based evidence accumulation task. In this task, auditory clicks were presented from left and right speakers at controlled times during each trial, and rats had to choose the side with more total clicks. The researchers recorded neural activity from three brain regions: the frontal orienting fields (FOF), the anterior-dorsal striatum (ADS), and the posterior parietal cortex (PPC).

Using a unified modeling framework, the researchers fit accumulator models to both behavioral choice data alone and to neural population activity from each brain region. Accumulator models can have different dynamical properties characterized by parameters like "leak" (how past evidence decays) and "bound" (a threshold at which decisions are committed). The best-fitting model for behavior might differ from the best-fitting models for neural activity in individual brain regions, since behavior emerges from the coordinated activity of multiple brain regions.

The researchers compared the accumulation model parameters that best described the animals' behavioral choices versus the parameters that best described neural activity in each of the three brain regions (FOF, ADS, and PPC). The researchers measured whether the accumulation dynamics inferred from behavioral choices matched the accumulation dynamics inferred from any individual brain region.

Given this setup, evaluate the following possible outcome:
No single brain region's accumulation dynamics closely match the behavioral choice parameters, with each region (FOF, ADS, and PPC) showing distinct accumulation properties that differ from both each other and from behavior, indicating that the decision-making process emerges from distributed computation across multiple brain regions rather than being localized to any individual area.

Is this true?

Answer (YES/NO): YES